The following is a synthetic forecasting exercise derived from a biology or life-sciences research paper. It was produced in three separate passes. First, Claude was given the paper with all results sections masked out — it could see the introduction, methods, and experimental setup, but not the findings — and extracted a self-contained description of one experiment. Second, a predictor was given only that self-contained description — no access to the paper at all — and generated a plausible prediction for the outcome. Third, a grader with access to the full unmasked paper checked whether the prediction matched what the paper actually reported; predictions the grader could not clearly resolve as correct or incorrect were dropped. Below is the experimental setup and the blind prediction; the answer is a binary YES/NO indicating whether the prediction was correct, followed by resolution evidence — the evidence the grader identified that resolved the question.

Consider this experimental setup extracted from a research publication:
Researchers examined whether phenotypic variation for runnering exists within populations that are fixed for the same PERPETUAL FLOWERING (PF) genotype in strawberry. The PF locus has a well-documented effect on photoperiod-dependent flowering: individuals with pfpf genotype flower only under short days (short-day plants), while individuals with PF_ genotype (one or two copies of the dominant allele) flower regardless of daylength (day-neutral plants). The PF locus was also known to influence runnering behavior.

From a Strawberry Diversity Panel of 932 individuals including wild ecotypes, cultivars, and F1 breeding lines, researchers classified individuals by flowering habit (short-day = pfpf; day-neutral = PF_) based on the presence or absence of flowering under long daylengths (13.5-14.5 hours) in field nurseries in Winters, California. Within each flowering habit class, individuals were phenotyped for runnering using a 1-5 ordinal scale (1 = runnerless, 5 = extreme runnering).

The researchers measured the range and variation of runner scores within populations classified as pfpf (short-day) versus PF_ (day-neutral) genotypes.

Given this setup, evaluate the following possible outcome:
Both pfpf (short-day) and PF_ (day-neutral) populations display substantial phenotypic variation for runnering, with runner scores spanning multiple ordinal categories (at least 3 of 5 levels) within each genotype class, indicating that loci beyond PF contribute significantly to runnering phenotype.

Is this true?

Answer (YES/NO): YES